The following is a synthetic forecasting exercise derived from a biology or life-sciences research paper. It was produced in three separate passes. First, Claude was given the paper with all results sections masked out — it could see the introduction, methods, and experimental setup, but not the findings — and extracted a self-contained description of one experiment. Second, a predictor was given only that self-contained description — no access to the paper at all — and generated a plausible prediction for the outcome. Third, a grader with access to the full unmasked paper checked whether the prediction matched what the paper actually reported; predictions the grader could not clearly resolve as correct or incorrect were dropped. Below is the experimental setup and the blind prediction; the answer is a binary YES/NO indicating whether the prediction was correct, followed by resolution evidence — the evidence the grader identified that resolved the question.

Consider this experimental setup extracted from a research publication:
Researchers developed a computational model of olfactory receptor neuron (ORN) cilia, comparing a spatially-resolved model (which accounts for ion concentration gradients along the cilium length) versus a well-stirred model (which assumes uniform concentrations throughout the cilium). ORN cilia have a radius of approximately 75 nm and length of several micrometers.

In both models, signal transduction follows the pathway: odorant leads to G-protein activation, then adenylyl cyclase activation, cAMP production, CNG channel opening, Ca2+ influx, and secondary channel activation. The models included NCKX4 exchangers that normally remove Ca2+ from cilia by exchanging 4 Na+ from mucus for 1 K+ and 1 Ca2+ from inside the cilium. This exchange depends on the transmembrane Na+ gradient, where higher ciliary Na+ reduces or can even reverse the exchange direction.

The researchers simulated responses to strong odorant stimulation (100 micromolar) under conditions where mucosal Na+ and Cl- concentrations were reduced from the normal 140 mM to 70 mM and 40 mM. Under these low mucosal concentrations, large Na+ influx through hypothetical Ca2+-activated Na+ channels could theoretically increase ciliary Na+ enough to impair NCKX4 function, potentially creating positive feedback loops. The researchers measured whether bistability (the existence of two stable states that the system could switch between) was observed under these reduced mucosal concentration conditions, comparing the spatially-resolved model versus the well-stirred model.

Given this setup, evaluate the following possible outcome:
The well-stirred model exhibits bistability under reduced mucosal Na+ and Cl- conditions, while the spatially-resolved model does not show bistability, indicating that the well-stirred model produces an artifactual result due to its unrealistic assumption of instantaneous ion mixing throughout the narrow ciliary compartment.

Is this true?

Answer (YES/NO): NO